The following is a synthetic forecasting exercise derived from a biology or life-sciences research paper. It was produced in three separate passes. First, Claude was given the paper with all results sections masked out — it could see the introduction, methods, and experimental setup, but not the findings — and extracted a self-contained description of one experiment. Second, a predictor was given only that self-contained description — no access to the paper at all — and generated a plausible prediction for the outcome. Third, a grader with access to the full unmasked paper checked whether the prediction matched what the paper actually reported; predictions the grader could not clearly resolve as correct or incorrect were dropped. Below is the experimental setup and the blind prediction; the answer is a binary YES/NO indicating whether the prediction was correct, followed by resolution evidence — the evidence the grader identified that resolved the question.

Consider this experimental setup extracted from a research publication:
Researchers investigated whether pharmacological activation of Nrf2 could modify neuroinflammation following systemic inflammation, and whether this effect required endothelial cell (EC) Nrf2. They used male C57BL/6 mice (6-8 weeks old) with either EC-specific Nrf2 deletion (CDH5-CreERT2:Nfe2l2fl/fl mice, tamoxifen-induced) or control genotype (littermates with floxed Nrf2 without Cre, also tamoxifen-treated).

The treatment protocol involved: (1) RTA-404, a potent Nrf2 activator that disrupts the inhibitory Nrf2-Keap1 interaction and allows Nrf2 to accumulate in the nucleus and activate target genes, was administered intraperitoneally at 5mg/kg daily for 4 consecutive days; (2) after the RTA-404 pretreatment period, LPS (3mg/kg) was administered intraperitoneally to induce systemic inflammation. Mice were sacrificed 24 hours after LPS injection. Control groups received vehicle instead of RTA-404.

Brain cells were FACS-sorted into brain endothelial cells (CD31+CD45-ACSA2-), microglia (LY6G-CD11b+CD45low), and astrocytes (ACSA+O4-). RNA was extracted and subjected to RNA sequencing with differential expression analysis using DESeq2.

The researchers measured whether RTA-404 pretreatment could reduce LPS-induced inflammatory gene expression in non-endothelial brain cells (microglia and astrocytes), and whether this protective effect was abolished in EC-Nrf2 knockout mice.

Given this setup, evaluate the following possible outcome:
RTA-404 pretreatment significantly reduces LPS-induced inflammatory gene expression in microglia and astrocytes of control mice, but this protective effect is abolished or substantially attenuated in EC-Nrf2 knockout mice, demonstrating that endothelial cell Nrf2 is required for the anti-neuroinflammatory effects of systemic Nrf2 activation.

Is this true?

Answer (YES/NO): YES